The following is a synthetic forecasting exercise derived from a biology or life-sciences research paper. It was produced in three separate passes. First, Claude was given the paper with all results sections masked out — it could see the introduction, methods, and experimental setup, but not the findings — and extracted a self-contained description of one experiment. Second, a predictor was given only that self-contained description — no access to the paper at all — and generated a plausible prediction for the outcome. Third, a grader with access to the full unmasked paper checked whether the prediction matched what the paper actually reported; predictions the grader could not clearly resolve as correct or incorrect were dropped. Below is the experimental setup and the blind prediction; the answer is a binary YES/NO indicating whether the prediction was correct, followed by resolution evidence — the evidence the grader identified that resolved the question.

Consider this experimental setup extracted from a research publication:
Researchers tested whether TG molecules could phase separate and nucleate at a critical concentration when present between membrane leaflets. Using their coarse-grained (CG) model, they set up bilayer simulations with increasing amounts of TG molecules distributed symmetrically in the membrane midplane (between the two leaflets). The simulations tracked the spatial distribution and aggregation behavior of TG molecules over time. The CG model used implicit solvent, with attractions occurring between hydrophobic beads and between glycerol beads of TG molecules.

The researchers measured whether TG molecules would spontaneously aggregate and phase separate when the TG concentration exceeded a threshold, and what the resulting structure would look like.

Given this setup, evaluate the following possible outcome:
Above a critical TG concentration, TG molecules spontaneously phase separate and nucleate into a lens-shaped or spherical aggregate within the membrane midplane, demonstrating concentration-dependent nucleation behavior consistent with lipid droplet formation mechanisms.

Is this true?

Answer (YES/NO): YES